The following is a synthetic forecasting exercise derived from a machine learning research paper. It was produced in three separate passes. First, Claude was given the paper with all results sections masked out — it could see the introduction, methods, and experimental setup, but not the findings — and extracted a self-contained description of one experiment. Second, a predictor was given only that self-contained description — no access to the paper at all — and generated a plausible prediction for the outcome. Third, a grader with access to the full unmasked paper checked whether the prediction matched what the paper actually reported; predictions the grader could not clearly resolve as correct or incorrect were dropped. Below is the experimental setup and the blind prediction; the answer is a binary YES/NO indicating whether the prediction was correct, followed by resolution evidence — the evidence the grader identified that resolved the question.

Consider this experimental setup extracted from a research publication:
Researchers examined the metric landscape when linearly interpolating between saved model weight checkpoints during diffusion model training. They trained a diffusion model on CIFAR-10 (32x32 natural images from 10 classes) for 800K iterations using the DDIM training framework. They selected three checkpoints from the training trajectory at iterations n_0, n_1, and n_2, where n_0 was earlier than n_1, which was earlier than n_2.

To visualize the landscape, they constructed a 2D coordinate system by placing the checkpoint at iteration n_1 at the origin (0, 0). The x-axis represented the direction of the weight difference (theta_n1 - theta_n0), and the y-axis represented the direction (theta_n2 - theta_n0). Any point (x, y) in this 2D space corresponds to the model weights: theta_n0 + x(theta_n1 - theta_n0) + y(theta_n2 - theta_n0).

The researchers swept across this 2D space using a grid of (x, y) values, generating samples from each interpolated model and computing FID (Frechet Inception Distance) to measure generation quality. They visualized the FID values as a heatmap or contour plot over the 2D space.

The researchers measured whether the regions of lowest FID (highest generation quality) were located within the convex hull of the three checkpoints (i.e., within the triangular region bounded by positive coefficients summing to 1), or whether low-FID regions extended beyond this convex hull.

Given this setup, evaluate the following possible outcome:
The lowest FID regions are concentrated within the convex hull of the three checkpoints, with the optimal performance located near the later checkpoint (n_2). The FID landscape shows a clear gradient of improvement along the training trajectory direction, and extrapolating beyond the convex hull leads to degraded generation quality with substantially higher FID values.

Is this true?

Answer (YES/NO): NO